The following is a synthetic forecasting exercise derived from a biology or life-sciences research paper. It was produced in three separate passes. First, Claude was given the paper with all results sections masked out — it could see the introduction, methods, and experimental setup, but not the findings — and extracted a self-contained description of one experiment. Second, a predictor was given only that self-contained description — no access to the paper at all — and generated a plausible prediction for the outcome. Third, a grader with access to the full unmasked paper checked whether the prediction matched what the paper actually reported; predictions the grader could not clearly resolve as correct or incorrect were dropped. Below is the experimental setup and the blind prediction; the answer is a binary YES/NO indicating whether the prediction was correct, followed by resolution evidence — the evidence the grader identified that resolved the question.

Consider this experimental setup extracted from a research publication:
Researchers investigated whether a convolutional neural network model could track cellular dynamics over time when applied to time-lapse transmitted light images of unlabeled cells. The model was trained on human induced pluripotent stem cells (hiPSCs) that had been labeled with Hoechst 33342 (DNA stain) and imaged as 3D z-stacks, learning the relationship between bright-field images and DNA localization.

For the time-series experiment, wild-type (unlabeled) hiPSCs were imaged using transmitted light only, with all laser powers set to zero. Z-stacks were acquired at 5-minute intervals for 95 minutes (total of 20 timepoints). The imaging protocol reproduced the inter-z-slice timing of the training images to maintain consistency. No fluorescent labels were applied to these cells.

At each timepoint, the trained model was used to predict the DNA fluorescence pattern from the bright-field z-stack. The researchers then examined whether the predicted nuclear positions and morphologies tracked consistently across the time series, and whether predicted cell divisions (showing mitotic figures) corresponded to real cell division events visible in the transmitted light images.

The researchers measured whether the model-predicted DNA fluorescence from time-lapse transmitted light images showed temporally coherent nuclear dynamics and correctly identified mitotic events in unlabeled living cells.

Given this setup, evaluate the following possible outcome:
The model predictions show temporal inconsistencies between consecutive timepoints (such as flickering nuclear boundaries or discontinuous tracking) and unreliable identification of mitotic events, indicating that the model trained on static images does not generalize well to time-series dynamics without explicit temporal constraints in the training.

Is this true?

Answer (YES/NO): NO